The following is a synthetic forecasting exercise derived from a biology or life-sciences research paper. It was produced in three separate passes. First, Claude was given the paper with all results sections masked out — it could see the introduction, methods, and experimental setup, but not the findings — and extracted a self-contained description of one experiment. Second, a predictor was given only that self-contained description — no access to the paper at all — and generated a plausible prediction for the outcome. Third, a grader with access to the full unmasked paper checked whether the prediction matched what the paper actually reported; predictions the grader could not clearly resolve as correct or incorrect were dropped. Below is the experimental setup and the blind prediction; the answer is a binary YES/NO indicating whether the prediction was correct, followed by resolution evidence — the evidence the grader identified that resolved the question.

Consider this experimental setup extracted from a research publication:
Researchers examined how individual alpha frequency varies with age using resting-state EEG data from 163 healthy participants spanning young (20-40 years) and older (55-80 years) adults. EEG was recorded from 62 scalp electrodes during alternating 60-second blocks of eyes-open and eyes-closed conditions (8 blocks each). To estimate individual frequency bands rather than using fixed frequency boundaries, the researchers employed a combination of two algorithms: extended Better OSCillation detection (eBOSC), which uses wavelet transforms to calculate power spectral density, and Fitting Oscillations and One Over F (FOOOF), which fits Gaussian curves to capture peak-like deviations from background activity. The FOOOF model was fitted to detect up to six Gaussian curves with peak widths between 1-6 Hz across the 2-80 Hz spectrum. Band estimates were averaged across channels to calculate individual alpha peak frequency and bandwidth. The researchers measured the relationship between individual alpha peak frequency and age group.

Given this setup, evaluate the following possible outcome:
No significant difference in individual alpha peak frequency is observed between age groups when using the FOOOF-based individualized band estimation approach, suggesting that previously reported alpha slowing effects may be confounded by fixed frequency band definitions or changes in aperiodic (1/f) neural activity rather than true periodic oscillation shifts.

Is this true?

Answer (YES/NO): NO